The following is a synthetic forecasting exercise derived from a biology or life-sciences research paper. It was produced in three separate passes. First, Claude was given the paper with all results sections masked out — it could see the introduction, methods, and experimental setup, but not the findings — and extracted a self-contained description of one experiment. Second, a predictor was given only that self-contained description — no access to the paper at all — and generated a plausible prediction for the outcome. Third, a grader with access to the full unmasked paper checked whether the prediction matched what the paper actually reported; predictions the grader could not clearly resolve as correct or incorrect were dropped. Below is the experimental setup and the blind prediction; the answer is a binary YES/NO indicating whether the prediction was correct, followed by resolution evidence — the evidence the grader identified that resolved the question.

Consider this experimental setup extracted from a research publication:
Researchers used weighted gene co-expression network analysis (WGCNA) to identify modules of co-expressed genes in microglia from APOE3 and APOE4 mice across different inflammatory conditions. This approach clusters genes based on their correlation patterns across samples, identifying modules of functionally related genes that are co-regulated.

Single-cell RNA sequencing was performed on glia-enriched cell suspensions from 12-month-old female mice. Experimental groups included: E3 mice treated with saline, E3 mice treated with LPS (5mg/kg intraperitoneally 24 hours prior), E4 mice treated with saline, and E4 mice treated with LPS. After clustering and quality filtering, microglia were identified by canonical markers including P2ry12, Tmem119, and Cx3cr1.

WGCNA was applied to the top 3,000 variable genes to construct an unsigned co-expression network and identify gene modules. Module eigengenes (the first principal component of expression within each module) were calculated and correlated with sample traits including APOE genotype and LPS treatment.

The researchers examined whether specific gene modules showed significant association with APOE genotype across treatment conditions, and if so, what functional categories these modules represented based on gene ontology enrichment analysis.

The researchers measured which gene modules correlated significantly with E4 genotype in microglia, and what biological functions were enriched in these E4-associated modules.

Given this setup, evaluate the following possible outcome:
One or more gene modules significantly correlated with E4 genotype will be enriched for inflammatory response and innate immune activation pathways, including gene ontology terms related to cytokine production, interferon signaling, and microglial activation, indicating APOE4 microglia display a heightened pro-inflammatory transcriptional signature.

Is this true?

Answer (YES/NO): NO